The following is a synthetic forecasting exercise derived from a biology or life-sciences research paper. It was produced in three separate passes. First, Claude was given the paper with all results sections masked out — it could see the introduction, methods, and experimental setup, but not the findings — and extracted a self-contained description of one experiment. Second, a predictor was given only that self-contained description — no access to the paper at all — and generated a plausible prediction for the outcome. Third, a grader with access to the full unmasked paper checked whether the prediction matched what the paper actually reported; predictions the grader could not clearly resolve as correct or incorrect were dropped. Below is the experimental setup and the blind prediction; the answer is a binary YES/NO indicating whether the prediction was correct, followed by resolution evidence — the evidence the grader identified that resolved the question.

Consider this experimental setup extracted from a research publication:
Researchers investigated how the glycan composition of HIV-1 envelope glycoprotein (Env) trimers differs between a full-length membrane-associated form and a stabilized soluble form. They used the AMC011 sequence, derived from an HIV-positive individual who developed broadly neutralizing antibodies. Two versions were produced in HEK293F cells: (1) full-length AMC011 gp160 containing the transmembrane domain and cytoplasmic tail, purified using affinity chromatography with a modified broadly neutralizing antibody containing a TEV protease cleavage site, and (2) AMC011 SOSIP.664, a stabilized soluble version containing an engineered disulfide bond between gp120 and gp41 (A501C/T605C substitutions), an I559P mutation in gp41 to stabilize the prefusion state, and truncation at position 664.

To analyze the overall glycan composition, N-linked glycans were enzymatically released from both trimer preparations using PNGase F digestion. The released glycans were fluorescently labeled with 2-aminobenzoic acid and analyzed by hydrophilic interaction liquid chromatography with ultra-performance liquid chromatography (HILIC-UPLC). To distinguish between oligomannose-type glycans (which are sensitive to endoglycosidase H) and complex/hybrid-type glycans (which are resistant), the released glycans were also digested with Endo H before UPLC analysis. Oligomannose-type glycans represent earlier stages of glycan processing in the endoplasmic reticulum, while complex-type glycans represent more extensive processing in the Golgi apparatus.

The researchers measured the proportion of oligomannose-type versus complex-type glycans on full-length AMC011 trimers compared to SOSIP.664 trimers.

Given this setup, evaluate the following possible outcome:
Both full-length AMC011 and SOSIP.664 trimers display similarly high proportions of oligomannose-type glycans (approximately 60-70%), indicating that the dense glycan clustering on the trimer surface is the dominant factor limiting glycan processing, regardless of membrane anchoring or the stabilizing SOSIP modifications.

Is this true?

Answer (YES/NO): NO